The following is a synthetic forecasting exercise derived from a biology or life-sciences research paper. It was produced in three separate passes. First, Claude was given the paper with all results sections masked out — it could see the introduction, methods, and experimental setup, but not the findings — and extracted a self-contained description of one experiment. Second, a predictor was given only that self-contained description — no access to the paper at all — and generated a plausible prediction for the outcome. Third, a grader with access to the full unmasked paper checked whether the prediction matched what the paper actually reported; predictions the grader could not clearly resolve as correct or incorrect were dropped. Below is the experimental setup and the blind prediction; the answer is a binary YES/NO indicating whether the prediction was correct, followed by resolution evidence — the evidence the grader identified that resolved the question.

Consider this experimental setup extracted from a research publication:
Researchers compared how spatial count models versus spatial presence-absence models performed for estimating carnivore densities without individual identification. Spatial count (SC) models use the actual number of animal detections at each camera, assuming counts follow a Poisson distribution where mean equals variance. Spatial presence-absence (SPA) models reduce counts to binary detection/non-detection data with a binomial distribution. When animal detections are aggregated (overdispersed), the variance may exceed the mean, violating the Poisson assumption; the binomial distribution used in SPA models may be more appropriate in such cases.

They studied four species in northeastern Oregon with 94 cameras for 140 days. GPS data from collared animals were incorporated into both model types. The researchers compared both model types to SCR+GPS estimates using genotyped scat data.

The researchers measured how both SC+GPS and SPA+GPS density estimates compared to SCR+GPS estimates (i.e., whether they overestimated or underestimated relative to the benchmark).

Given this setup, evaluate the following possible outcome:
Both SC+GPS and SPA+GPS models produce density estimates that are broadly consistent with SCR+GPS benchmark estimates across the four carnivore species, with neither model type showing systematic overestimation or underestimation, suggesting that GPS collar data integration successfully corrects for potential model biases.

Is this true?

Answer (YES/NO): NO